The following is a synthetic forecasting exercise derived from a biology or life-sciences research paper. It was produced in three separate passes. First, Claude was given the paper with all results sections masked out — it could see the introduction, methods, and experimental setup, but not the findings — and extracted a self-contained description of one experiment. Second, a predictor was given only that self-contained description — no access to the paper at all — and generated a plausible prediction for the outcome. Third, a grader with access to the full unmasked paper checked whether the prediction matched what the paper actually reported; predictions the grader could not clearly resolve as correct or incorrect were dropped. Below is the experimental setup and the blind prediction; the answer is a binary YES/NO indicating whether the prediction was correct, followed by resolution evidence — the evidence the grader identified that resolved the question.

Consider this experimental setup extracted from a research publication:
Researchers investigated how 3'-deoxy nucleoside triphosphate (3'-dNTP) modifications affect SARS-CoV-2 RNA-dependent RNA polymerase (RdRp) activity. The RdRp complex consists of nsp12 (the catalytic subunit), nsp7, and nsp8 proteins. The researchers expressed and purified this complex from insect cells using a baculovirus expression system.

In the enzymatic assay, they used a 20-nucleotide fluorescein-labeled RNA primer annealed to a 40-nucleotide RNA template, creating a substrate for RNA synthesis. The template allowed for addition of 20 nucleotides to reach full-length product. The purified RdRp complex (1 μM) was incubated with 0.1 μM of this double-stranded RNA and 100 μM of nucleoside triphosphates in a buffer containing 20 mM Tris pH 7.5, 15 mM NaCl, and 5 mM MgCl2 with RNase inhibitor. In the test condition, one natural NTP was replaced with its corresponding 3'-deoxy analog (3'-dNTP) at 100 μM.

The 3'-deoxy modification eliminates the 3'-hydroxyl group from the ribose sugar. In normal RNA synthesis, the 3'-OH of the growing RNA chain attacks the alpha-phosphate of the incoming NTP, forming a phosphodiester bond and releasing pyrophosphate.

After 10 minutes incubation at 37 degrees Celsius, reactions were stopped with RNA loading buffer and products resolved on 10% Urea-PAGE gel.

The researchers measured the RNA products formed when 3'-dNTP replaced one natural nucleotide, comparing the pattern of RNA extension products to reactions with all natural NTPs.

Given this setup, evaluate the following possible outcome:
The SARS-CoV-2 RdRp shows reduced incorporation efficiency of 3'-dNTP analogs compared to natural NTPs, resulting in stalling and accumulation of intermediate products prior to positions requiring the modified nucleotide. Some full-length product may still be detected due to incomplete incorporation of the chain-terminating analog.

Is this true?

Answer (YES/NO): NO